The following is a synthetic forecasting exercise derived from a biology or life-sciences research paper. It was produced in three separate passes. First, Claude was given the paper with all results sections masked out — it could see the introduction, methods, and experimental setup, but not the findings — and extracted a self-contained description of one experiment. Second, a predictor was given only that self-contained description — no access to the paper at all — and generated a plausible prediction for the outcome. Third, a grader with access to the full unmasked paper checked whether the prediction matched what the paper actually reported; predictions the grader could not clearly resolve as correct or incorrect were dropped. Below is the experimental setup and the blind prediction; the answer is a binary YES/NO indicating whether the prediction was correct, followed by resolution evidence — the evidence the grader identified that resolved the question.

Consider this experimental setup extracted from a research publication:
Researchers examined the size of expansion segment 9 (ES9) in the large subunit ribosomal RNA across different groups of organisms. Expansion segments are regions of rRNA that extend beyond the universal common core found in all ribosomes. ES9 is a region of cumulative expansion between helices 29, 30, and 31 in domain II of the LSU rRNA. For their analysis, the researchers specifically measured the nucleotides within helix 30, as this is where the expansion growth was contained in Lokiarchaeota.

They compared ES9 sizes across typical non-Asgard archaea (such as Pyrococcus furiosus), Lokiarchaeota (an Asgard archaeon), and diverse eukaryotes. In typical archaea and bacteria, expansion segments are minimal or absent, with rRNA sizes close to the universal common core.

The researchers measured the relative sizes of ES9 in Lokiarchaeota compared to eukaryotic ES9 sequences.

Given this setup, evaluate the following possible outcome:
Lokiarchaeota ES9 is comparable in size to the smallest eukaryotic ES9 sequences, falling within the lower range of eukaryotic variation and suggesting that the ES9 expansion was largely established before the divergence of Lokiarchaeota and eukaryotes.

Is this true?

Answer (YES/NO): NO